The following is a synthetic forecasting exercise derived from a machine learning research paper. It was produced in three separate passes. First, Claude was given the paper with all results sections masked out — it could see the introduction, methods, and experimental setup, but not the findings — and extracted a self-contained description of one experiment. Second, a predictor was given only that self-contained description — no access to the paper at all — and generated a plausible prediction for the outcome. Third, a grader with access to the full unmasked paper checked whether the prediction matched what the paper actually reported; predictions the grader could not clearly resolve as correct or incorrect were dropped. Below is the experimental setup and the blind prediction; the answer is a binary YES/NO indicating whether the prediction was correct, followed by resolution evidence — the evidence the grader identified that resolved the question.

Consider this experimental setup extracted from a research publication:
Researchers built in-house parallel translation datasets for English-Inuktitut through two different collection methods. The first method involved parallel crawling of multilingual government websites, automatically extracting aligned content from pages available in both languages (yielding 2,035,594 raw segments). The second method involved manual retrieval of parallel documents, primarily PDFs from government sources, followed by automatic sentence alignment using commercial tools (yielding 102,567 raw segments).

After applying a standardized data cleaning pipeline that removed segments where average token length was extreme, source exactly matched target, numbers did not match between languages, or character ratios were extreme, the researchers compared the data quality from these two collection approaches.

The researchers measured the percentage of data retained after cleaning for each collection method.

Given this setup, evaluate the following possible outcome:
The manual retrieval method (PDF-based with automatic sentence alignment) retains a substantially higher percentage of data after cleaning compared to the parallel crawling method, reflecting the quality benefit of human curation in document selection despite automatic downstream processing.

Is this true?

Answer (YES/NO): YES